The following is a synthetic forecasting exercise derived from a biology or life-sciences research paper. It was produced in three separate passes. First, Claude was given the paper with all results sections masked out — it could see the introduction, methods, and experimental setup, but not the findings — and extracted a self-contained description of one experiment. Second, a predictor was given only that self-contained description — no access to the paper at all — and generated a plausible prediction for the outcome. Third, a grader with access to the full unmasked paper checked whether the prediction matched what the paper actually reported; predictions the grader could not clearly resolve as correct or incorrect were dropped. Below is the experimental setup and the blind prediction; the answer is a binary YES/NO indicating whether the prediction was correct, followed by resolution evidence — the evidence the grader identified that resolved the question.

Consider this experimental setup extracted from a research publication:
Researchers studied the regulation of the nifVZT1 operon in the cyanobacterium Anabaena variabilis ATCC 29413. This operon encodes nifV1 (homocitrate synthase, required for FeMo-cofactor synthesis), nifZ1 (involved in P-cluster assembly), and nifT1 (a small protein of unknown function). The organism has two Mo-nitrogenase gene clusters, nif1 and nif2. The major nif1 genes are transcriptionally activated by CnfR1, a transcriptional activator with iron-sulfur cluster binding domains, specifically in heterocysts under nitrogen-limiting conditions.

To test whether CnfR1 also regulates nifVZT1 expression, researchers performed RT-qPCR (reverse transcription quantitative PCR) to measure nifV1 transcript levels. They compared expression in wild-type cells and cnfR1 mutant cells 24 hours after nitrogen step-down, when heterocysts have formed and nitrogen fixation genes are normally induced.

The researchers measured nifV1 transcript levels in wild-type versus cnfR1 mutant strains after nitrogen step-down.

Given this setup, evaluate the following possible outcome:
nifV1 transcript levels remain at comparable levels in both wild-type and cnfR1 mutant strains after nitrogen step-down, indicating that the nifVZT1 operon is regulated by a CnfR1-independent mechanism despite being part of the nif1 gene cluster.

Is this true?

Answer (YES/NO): YES